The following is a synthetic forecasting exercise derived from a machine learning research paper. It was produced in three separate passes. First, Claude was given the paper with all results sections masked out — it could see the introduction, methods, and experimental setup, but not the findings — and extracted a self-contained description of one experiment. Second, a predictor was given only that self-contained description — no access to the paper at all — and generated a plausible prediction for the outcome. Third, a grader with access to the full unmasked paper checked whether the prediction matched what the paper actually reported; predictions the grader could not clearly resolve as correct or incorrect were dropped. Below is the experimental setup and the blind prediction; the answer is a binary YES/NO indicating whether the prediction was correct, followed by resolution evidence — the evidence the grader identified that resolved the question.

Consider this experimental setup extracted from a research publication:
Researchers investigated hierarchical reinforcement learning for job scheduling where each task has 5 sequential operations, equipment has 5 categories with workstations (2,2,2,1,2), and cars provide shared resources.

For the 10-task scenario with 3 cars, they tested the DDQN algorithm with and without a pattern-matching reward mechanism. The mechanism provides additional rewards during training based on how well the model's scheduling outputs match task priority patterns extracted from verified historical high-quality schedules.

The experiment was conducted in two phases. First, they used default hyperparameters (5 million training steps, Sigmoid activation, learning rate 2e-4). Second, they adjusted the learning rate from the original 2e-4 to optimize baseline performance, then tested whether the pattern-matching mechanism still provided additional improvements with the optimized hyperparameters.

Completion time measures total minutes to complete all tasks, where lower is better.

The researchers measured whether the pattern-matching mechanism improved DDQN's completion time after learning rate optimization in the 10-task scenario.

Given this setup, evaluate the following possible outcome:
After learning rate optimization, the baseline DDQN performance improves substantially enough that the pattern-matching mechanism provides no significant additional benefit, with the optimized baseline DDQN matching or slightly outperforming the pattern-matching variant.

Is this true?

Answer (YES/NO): YES